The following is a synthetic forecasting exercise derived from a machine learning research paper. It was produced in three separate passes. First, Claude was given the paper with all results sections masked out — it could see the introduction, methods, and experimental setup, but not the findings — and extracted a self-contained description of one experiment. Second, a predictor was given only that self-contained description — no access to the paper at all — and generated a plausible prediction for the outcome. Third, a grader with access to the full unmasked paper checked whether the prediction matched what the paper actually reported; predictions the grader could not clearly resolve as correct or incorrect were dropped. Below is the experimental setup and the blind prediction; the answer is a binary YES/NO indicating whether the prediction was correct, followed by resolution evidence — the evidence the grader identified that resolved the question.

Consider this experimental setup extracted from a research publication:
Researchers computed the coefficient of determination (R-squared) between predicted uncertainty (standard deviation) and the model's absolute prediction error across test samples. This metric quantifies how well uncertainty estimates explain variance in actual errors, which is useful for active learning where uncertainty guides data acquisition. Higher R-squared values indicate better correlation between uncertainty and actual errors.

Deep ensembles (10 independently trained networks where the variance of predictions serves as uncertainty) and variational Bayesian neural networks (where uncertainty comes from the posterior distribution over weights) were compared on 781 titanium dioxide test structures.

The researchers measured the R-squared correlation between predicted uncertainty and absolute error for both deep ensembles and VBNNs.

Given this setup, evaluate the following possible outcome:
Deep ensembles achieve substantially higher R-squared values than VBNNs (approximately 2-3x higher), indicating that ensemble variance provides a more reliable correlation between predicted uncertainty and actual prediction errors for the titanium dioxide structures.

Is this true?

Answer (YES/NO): NO